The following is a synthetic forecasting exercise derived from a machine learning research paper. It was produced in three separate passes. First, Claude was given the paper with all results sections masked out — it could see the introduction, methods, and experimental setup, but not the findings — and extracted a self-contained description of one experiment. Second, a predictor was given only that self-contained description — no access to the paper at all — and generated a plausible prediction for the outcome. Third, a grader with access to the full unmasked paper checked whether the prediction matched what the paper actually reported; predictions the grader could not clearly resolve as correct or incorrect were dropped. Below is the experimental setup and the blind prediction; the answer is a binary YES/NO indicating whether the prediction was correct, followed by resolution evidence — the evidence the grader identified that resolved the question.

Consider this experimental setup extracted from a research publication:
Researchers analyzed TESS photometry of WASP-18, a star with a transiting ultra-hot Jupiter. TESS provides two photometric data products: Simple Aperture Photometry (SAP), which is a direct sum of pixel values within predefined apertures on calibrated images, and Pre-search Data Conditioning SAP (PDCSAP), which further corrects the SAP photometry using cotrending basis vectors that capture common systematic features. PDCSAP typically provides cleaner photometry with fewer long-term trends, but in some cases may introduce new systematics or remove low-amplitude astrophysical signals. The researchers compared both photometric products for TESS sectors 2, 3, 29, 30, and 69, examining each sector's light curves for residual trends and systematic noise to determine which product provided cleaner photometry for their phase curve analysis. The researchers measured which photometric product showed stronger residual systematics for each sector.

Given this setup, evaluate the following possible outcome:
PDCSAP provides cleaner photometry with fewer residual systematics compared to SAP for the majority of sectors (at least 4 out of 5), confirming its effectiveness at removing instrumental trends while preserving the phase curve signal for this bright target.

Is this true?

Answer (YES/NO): YES